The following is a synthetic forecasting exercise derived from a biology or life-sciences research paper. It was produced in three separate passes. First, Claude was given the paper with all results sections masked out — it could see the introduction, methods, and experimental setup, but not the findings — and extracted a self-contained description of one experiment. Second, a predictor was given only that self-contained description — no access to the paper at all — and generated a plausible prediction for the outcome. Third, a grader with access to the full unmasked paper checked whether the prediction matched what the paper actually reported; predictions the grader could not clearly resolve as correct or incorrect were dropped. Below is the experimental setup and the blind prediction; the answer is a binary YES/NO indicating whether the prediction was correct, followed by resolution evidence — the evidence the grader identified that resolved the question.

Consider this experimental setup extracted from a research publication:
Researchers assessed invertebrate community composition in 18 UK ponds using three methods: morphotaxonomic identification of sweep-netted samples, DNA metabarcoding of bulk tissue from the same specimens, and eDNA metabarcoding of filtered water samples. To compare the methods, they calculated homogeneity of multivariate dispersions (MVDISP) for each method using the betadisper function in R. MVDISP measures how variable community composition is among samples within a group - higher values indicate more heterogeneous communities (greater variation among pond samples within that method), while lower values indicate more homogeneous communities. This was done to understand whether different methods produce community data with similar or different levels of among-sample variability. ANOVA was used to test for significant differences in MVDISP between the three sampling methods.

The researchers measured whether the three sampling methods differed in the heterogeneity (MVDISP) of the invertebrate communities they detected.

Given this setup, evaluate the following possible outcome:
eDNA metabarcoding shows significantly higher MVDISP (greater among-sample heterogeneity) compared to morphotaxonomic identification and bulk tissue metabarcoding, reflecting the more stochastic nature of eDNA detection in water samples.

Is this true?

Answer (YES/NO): NO